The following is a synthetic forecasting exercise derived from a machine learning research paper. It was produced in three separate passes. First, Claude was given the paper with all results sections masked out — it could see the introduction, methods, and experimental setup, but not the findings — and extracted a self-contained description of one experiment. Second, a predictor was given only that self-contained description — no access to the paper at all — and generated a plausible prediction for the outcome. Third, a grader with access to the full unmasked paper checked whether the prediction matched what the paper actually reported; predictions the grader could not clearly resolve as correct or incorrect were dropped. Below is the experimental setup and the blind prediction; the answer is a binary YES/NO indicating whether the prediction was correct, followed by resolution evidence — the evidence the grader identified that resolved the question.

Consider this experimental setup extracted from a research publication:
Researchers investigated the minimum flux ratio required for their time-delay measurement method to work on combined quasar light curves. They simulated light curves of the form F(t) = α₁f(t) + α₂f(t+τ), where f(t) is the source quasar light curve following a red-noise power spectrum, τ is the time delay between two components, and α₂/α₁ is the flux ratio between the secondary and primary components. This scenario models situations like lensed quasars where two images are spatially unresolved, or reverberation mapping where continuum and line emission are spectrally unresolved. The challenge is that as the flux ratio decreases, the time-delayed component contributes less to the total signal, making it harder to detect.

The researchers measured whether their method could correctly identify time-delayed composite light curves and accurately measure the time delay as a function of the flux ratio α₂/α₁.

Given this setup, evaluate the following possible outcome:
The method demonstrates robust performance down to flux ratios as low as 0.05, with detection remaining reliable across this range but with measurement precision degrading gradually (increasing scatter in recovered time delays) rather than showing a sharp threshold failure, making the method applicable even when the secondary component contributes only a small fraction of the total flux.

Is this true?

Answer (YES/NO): NO